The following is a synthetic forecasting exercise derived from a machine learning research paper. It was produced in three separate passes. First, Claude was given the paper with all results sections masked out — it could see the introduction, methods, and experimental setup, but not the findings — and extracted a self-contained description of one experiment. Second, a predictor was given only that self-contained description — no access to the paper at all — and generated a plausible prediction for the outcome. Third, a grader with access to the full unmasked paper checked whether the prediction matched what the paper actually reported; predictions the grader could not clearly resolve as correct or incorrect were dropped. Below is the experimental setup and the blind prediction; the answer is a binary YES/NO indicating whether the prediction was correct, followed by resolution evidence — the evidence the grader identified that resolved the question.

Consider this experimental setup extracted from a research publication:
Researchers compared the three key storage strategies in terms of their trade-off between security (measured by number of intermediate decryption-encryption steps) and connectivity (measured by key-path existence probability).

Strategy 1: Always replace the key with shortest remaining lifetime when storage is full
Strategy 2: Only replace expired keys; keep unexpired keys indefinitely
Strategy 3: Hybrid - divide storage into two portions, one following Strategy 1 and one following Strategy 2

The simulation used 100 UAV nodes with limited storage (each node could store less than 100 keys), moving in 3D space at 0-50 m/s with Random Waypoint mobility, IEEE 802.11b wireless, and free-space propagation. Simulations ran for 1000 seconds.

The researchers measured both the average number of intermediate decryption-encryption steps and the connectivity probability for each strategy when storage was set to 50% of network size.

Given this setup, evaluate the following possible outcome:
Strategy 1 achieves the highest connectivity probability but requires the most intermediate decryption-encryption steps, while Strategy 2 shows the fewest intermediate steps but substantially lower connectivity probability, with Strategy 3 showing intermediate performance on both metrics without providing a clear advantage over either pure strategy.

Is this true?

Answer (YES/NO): NO